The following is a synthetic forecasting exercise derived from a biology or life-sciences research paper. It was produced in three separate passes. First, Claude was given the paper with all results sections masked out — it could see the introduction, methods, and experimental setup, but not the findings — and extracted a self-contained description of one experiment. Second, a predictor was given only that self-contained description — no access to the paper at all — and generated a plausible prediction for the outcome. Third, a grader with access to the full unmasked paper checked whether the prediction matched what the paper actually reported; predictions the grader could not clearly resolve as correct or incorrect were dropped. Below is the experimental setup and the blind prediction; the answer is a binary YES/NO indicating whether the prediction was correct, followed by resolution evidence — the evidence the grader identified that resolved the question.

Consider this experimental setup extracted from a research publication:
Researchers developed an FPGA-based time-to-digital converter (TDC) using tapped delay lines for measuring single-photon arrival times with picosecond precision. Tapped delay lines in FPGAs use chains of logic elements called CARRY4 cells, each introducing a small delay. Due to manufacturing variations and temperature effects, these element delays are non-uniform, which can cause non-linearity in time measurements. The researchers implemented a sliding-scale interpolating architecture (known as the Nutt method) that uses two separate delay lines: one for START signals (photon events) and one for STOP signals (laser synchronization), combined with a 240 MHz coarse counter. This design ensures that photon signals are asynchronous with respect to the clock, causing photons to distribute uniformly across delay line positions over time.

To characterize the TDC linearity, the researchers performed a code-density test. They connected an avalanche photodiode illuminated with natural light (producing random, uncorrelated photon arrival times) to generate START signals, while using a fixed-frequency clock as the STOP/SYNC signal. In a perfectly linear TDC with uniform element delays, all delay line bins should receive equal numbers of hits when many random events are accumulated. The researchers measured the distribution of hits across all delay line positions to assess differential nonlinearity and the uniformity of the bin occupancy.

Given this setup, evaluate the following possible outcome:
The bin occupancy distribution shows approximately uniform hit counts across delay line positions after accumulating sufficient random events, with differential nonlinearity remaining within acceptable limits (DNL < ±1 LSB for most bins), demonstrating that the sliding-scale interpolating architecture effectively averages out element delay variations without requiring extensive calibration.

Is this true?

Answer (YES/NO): YES